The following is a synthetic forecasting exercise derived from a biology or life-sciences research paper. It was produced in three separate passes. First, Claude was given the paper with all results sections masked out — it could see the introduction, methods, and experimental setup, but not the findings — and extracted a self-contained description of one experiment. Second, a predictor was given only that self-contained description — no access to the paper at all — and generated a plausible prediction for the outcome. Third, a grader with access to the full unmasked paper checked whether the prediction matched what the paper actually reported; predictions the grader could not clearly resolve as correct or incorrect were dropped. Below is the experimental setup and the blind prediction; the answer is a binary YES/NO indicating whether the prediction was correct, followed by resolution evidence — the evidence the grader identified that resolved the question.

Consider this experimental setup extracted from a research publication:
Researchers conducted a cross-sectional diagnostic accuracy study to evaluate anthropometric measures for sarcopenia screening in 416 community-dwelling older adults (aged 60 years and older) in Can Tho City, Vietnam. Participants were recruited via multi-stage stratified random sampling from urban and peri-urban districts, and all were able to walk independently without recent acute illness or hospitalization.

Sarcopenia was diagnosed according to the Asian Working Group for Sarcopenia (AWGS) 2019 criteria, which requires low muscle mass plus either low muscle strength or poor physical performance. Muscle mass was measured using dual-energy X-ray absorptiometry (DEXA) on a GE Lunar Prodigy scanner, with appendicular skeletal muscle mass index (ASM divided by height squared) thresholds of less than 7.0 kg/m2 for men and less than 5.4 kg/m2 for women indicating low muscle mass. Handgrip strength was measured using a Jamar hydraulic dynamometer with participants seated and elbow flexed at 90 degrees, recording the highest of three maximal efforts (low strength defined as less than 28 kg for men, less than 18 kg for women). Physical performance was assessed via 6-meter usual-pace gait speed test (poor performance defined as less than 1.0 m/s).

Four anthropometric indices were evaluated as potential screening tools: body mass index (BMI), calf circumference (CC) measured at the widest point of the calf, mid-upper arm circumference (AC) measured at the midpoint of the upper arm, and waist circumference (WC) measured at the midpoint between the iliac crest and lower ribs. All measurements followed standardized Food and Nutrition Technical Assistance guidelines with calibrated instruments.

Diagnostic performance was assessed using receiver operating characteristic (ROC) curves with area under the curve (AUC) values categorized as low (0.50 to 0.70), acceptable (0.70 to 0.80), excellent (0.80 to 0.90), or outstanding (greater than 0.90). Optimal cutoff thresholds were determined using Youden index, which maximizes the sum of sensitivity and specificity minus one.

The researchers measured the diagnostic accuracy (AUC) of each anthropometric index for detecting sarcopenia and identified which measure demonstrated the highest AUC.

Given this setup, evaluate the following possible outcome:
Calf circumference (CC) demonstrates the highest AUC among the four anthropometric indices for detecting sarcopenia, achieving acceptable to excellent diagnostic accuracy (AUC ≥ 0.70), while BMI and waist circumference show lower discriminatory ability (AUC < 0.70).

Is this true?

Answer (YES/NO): NO